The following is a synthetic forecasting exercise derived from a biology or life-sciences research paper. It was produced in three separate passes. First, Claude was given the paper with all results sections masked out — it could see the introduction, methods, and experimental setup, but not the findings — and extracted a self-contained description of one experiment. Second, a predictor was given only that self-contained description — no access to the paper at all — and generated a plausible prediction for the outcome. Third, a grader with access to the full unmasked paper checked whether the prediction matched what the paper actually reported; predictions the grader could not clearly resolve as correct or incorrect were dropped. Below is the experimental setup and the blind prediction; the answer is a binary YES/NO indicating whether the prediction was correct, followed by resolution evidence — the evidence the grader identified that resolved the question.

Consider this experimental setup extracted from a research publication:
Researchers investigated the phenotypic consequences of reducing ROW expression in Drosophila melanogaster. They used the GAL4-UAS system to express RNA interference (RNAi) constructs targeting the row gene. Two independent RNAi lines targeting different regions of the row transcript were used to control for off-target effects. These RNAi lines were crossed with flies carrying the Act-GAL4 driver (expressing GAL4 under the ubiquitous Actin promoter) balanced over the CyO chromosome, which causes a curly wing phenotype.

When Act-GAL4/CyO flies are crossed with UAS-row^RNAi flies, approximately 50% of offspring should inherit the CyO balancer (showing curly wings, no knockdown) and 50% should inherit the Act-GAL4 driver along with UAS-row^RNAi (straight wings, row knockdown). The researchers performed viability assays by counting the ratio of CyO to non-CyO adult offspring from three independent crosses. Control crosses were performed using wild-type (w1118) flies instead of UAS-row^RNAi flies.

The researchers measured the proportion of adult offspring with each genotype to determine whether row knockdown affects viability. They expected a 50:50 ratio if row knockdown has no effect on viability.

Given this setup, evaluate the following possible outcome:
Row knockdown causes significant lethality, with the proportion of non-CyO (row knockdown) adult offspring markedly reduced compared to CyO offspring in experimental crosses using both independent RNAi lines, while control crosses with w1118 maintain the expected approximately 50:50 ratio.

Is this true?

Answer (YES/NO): NO